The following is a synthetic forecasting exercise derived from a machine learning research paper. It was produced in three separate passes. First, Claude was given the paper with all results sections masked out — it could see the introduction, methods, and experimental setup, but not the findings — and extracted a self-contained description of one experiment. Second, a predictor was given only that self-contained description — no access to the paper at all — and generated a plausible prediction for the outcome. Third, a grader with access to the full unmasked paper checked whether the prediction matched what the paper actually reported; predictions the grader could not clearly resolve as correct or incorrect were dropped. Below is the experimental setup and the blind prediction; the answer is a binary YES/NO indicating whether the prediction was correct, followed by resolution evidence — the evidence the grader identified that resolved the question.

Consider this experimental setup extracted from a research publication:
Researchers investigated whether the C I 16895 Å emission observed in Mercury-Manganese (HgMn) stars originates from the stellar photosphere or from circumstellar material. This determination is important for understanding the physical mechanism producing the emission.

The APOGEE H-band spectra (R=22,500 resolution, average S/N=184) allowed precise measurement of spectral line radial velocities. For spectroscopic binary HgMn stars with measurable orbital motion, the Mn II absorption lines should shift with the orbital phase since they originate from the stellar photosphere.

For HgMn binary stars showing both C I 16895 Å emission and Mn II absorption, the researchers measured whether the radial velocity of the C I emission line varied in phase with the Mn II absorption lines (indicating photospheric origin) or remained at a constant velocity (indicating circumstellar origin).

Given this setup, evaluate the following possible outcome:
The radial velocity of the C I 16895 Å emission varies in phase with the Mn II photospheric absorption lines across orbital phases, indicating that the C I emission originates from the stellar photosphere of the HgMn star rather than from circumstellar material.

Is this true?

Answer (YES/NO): YES